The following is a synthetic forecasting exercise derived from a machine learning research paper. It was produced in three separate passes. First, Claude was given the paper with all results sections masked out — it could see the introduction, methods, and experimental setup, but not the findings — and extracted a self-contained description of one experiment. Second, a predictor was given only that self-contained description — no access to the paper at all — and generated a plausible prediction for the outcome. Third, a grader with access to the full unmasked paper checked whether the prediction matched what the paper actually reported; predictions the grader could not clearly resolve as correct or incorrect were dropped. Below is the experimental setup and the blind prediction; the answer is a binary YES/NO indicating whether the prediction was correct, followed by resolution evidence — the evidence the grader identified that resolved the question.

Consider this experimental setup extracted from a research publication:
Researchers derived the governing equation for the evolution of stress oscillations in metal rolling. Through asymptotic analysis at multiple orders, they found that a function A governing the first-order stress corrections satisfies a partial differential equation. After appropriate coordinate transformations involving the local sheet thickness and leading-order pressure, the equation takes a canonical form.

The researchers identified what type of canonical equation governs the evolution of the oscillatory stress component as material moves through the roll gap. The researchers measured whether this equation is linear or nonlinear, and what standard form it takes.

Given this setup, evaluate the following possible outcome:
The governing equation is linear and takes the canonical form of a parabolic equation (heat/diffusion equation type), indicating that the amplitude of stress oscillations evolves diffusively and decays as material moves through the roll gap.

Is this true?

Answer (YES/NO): NO